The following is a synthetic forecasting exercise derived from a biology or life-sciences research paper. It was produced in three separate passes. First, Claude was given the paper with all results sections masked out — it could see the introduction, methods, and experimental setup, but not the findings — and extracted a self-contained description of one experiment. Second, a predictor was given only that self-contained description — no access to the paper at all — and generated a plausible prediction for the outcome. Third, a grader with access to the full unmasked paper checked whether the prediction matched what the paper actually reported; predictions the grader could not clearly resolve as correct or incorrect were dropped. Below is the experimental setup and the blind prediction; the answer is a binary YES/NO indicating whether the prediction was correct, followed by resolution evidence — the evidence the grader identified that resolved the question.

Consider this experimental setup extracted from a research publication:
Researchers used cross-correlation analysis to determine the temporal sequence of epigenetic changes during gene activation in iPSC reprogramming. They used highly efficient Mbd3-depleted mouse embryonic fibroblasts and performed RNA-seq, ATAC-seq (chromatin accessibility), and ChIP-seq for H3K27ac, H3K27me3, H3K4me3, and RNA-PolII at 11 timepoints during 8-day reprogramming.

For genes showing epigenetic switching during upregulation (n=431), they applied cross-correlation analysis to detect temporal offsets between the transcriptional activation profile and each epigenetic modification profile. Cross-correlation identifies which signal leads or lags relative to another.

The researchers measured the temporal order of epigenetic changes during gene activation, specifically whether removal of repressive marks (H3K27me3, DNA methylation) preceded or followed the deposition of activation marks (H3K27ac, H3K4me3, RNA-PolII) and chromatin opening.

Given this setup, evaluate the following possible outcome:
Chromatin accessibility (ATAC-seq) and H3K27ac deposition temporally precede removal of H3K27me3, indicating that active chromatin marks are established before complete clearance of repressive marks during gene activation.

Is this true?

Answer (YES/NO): NO